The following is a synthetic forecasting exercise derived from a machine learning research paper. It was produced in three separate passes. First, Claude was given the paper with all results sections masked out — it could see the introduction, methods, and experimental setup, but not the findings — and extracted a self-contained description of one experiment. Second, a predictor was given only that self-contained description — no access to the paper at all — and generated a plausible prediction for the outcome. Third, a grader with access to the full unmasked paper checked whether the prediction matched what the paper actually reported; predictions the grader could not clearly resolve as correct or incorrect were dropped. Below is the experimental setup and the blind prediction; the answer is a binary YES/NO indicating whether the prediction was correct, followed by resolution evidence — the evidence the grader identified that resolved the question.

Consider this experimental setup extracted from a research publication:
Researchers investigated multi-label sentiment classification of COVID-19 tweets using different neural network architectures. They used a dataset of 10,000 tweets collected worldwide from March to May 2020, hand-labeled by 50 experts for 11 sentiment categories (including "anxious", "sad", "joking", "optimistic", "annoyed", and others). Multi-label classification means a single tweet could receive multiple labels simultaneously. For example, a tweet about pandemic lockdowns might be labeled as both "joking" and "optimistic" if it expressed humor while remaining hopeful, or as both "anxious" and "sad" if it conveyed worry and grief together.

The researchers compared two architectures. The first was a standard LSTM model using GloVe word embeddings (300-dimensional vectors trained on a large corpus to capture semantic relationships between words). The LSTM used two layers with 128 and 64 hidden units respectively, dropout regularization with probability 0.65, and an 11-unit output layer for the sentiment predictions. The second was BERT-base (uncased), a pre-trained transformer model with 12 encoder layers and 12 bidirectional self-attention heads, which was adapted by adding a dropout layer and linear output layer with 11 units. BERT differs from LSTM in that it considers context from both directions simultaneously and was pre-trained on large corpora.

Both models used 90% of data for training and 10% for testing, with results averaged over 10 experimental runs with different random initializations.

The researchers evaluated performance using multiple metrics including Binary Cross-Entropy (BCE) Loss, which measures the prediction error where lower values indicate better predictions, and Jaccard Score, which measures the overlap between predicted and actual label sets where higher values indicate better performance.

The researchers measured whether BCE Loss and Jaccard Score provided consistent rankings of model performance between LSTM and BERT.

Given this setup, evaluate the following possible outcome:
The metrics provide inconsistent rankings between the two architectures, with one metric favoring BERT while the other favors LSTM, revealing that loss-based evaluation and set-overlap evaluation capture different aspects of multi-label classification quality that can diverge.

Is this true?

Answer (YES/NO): YES